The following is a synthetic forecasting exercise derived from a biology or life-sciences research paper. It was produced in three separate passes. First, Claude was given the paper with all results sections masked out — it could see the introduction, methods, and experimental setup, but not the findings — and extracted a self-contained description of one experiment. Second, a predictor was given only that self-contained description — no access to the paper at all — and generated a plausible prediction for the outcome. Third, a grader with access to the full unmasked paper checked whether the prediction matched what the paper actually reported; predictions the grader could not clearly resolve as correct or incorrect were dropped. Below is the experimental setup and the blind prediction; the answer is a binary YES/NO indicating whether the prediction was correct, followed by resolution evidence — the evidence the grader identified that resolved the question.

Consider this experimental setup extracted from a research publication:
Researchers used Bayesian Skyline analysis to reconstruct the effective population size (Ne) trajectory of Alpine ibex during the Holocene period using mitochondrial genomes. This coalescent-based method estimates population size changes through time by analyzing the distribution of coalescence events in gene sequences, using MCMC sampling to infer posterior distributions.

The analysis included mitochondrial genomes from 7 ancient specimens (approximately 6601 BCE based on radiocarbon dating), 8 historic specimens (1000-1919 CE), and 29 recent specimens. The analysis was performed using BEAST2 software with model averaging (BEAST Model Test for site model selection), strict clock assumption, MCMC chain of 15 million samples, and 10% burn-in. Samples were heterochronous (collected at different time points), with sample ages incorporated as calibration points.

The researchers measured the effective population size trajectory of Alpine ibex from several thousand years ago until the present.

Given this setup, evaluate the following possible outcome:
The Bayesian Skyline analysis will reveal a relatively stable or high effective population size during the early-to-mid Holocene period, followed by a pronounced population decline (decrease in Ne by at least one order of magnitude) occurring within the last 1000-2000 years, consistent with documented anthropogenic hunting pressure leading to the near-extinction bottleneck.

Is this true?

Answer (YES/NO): NO